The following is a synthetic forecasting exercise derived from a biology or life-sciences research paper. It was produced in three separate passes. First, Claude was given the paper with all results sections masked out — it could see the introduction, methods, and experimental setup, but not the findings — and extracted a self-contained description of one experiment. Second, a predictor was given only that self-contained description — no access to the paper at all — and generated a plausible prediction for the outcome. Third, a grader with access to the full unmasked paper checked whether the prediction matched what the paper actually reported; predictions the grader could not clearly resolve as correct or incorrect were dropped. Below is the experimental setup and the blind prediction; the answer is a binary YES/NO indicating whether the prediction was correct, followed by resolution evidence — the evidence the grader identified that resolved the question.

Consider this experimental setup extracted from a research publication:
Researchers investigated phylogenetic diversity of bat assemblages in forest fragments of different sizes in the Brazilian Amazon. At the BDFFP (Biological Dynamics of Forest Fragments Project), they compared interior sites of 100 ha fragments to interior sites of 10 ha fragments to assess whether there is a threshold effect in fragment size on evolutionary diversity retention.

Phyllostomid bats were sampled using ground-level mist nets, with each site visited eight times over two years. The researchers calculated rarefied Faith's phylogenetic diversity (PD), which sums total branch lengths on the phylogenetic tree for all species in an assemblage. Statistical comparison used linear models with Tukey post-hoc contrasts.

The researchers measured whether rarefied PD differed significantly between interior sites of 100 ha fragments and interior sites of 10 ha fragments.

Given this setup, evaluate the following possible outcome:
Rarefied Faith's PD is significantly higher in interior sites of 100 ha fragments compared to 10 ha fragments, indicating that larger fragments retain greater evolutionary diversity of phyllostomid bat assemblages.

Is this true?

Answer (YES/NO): NO